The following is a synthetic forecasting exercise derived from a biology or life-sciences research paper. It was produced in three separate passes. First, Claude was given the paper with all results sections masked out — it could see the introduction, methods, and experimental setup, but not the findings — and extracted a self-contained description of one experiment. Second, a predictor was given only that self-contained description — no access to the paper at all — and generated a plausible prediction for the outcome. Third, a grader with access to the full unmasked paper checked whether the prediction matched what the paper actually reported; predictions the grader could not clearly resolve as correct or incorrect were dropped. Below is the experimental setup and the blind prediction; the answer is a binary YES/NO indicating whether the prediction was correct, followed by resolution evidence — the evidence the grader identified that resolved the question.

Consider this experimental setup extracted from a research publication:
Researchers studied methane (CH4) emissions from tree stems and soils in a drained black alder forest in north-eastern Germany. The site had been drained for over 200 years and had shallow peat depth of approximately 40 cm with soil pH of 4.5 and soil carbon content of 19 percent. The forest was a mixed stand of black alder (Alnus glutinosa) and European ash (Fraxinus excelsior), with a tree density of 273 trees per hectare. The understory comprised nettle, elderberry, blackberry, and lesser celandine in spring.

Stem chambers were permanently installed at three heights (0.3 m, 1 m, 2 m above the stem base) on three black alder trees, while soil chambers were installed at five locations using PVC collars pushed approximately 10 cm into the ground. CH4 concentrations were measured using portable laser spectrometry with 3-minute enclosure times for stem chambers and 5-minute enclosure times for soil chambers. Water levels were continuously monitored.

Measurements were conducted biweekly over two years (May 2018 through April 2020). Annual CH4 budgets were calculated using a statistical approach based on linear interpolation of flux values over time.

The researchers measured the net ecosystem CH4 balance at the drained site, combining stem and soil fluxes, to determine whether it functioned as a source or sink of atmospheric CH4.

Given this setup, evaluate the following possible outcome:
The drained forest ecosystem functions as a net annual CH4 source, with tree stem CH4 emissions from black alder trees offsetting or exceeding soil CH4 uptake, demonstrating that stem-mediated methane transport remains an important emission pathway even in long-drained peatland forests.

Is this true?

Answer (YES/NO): NO